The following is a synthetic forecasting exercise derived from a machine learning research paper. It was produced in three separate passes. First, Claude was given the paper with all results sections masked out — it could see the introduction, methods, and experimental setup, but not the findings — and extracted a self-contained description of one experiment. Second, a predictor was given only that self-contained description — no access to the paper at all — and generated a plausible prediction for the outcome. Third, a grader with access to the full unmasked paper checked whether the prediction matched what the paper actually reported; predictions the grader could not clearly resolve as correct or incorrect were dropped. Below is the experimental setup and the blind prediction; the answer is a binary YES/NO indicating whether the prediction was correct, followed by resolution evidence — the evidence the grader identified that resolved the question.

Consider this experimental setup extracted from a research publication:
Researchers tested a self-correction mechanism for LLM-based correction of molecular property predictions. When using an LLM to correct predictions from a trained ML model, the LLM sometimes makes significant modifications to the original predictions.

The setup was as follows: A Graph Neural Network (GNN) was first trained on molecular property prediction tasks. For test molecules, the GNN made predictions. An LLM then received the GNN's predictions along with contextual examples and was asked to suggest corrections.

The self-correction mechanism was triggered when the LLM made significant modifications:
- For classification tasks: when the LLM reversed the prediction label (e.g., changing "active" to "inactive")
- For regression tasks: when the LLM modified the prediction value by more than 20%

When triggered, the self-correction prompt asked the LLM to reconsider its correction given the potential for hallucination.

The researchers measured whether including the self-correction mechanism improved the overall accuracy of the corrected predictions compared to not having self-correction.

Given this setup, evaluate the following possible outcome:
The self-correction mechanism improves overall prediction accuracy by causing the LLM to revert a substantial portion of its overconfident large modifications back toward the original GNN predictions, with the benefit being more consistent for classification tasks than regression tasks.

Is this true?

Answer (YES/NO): NO